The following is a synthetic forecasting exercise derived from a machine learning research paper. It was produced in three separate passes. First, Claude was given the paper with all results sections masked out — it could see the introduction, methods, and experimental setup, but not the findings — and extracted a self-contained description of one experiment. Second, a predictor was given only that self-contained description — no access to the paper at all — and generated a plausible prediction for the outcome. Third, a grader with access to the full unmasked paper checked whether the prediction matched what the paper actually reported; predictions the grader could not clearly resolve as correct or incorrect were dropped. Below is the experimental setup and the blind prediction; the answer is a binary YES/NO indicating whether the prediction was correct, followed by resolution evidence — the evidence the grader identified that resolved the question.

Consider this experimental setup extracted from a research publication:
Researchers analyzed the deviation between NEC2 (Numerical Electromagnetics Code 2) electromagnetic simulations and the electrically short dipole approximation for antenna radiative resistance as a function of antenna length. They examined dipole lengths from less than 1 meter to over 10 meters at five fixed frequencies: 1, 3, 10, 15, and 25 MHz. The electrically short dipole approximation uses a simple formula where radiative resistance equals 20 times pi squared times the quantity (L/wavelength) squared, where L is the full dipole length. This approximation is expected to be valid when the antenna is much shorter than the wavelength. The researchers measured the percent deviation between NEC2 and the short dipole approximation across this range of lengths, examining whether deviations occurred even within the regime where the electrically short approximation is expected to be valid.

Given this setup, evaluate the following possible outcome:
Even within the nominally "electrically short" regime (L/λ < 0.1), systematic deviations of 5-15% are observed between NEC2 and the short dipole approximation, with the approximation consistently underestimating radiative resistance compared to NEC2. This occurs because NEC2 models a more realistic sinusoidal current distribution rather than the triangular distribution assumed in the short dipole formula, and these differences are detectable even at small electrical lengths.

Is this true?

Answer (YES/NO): NO